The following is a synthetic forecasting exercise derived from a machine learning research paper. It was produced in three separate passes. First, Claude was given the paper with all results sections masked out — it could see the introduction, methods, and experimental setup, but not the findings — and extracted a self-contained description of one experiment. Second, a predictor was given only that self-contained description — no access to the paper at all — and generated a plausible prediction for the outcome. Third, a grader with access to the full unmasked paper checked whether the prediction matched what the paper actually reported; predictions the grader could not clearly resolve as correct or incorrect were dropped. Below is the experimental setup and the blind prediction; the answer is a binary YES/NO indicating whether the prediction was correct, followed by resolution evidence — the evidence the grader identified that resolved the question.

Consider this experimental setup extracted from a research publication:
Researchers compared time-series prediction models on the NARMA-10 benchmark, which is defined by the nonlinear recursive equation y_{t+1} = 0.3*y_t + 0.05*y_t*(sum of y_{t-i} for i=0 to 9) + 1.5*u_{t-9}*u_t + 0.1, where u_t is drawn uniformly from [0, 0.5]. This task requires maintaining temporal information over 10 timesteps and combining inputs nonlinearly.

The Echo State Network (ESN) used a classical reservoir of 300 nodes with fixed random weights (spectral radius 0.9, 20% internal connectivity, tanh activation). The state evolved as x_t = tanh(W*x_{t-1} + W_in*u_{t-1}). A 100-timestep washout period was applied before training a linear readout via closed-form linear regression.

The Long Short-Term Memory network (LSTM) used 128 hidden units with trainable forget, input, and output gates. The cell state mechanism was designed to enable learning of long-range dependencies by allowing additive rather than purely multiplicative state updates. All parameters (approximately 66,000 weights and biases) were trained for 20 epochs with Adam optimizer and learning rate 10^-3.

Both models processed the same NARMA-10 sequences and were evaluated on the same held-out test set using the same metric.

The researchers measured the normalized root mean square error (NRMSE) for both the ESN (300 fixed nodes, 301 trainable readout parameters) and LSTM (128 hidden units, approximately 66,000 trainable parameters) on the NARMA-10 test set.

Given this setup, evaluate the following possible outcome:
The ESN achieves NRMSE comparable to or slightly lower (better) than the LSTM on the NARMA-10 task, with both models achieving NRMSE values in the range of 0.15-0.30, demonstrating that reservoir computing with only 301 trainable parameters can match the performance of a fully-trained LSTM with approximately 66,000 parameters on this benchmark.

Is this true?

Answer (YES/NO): NO